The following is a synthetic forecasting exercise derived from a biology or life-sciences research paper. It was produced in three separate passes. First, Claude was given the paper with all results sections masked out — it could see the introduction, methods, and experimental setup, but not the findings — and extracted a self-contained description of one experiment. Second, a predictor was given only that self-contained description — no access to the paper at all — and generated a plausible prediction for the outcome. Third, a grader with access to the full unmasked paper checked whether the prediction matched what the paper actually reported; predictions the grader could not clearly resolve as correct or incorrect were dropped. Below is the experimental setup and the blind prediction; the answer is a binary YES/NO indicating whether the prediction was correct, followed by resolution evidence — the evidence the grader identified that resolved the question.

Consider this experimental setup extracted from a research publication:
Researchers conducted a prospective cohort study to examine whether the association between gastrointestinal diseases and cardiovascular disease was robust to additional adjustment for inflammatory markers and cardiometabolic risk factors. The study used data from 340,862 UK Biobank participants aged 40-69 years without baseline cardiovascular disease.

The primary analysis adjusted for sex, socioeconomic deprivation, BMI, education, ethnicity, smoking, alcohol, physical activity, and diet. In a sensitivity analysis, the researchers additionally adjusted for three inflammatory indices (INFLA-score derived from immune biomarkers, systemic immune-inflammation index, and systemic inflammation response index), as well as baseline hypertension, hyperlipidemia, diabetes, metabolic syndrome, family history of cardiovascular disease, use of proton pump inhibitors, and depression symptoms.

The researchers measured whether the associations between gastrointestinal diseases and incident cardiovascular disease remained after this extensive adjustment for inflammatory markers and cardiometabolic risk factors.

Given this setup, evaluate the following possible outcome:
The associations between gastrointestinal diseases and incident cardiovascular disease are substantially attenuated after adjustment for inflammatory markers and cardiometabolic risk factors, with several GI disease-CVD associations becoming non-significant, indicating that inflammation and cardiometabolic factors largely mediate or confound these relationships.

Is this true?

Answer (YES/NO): NO